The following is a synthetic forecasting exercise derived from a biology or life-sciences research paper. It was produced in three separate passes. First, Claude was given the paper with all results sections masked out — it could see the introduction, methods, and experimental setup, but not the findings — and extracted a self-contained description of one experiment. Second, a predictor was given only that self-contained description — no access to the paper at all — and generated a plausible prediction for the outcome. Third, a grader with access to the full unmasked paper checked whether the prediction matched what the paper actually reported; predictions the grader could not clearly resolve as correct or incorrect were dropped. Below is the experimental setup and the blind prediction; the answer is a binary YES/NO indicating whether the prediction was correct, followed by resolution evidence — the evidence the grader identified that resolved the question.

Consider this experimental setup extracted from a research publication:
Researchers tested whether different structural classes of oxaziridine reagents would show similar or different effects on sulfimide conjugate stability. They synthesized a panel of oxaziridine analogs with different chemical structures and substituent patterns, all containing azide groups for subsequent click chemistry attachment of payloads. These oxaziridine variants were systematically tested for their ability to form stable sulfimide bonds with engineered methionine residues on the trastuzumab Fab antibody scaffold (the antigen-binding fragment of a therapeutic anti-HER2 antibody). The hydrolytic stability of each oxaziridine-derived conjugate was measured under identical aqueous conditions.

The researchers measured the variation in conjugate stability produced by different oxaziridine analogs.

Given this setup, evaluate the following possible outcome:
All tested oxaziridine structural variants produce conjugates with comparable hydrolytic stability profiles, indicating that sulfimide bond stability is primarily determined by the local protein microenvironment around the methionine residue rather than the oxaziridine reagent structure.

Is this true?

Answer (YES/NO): NO